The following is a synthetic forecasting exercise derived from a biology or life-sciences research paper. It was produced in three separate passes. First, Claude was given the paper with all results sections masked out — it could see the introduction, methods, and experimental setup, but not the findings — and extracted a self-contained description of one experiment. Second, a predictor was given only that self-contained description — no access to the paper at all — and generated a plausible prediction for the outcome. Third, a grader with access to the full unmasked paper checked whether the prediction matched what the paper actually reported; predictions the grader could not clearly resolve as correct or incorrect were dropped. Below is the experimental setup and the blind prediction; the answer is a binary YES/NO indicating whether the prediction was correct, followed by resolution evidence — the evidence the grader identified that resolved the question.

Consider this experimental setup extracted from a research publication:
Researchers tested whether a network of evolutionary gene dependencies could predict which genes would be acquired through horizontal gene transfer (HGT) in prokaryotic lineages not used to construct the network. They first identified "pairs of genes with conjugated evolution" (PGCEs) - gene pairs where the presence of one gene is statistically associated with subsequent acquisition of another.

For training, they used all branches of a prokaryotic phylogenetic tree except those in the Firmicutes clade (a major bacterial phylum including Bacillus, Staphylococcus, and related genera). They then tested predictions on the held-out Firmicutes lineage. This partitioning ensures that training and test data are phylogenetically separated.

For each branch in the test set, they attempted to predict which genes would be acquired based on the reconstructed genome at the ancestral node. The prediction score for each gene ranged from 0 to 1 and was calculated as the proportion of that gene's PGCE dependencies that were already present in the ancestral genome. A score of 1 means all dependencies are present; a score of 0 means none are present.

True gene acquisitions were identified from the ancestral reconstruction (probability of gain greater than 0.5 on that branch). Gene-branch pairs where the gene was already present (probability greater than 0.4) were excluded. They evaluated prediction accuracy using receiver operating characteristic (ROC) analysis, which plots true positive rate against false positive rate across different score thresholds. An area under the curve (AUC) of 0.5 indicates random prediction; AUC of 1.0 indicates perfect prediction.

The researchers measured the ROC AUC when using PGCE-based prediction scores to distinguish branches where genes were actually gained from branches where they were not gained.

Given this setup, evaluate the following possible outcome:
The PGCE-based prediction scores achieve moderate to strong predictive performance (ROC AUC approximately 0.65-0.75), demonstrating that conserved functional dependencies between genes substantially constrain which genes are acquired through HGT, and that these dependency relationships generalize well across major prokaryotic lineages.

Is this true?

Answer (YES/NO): YES